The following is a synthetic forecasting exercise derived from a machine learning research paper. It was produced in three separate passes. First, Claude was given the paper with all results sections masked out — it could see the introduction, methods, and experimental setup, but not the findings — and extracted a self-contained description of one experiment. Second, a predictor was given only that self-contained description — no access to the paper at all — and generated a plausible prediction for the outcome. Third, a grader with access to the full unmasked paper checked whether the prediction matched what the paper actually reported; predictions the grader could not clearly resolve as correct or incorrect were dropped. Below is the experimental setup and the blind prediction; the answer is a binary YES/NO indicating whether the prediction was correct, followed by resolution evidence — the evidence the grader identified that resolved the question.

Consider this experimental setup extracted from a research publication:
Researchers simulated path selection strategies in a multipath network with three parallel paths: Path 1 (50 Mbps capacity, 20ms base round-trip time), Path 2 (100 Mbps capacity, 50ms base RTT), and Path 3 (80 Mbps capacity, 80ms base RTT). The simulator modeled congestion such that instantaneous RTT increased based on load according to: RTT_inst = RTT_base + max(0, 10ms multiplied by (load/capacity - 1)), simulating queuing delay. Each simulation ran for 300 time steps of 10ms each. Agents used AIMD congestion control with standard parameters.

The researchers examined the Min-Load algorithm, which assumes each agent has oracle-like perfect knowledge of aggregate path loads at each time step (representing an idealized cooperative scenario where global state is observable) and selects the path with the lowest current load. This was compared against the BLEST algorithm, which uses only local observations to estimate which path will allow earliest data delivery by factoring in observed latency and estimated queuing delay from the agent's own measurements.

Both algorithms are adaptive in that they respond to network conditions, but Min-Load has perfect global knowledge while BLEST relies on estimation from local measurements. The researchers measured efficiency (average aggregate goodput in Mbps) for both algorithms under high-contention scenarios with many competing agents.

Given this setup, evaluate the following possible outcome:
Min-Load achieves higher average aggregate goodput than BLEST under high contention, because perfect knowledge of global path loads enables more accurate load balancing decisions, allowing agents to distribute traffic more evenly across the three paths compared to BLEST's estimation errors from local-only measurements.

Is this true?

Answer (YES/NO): NO